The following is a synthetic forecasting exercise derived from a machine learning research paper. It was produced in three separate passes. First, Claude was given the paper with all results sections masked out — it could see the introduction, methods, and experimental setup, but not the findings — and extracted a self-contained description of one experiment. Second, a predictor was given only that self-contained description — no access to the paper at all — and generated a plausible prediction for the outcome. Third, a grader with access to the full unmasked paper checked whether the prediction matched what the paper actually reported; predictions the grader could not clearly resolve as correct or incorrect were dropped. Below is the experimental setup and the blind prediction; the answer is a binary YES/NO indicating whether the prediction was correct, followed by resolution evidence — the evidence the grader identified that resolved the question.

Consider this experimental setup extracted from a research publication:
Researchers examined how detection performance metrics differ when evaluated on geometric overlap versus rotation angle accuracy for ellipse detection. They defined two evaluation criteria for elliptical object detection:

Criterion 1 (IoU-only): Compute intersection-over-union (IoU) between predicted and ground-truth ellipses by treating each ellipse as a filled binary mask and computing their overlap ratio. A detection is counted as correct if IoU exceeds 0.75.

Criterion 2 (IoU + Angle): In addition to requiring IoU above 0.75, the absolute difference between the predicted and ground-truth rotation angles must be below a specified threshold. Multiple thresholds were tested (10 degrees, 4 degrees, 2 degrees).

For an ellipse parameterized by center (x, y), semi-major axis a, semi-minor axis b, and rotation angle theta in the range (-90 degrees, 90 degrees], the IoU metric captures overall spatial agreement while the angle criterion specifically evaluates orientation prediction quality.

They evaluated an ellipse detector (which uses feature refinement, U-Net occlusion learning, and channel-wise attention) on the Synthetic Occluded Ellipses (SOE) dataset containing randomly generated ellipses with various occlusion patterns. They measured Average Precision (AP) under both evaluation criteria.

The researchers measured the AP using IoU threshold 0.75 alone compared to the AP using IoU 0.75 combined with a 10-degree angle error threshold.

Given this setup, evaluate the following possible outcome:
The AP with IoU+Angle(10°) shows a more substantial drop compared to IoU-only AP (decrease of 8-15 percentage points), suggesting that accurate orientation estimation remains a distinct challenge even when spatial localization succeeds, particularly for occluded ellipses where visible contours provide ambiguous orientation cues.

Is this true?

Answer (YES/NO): YES